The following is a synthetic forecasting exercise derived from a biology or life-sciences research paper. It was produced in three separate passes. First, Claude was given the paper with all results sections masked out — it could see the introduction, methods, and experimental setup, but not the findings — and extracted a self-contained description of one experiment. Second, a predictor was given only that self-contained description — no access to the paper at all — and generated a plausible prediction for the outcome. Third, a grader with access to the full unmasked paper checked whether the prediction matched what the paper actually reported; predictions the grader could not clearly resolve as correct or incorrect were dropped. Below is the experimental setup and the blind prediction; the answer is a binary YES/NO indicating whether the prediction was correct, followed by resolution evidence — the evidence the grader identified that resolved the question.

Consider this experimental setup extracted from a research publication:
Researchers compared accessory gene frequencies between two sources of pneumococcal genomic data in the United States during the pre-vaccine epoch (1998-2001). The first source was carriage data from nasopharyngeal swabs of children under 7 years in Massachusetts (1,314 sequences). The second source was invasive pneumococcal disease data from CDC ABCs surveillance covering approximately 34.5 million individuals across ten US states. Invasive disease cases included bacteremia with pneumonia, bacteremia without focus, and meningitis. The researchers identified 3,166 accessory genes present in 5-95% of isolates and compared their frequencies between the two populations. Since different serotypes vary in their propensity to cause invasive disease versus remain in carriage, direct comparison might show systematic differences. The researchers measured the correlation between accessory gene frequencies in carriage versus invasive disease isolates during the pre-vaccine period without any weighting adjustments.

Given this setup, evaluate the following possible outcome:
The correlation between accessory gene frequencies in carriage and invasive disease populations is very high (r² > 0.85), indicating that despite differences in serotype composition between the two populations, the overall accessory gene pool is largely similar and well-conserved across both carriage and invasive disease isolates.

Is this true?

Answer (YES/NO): NO